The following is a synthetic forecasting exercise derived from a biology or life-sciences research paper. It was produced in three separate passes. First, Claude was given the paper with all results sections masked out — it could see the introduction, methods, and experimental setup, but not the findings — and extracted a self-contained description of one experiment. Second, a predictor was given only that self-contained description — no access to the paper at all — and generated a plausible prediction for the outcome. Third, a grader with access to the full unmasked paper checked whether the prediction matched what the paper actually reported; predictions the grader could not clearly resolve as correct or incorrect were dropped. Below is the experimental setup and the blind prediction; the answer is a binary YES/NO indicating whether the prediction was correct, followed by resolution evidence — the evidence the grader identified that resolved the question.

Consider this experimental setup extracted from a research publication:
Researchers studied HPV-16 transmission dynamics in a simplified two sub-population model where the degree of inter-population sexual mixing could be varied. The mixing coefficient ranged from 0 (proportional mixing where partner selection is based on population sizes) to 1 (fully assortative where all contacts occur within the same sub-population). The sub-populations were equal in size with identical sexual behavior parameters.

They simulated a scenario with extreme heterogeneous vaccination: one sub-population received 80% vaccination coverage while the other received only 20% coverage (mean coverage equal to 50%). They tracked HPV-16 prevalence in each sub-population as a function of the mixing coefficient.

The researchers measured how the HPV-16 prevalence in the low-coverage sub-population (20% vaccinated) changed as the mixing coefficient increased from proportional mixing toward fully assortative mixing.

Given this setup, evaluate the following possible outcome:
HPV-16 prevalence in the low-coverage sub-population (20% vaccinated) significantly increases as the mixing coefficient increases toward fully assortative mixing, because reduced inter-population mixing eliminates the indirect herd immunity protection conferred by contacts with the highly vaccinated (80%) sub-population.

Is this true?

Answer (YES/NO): YES